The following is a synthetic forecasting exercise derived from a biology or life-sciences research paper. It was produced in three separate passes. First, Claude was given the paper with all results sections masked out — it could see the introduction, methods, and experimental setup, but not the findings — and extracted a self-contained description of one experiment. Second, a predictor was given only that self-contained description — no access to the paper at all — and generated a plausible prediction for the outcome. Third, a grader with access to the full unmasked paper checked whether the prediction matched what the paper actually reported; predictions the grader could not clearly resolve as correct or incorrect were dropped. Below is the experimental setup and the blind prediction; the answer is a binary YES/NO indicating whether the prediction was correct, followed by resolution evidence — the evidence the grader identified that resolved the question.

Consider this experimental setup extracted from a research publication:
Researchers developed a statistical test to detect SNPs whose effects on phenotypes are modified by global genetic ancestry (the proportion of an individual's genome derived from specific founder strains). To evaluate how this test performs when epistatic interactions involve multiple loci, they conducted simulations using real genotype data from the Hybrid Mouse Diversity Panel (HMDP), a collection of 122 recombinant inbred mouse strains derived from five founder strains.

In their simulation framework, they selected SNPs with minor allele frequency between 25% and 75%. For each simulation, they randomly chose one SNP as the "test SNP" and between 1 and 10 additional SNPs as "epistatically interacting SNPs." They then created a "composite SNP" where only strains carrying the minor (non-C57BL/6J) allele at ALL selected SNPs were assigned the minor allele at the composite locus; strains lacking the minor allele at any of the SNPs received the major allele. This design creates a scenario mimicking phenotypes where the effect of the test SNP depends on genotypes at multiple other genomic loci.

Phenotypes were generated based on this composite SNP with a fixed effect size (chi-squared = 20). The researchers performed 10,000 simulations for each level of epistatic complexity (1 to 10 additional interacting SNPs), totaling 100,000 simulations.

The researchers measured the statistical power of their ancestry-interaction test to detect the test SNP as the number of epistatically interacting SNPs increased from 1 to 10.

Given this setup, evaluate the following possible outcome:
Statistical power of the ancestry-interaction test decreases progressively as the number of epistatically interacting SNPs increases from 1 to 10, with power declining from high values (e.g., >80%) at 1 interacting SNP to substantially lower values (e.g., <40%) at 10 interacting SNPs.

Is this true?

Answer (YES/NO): NO